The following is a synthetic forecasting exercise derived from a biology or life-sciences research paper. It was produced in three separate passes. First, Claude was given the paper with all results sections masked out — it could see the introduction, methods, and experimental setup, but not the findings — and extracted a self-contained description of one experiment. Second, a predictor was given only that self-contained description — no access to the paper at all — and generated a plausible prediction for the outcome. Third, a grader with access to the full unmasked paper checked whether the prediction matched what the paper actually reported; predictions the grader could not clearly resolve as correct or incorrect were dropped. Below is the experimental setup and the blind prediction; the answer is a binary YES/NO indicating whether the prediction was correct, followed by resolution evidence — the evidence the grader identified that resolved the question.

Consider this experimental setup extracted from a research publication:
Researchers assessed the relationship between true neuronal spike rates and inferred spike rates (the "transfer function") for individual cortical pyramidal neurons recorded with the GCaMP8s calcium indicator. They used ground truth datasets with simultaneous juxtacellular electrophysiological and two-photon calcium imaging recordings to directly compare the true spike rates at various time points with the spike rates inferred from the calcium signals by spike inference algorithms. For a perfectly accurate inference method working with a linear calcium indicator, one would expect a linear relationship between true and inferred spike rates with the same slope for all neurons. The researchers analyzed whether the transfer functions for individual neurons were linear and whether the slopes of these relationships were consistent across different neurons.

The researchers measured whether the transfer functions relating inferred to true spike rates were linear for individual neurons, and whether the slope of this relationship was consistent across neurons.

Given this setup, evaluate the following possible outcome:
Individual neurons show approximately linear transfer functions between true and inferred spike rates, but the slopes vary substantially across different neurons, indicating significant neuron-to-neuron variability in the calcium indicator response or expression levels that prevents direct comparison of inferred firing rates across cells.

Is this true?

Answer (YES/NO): YES